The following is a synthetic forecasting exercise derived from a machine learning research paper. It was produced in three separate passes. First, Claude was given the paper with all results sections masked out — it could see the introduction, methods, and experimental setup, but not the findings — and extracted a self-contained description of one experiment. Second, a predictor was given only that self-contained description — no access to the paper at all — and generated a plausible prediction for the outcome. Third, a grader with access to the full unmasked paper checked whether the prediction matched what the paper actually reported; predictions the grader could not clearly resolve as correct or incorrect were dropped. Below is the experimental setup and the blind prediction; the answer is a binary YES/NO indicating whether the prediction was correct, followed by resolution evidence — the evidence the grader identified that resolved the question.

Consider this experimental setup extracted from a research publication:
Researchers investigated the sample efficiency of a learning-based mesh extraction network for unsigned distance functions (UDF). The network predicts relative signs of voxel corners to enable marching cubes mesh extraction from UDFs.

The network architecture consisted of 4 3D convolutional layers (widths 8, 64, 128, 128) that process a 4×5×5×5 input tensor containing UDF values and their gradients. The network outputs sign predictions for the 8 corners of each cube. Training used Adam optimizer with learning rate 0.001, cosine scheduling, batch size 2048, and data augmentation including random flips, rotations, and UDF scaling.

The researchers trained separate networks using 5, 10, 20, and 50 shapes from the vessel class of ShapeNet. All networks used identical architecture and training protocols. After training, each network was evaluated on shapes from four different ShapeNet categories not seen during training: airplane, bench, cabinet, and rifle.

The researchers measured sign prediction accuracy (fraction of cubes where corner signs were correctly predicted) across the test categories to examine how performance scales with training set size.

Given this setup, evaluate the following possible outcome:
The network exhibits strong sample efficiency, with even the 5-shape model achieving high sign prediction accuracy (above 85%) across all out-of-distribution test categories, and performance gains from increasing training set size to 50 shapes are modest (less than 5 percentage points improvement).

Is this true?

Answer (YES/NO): YES